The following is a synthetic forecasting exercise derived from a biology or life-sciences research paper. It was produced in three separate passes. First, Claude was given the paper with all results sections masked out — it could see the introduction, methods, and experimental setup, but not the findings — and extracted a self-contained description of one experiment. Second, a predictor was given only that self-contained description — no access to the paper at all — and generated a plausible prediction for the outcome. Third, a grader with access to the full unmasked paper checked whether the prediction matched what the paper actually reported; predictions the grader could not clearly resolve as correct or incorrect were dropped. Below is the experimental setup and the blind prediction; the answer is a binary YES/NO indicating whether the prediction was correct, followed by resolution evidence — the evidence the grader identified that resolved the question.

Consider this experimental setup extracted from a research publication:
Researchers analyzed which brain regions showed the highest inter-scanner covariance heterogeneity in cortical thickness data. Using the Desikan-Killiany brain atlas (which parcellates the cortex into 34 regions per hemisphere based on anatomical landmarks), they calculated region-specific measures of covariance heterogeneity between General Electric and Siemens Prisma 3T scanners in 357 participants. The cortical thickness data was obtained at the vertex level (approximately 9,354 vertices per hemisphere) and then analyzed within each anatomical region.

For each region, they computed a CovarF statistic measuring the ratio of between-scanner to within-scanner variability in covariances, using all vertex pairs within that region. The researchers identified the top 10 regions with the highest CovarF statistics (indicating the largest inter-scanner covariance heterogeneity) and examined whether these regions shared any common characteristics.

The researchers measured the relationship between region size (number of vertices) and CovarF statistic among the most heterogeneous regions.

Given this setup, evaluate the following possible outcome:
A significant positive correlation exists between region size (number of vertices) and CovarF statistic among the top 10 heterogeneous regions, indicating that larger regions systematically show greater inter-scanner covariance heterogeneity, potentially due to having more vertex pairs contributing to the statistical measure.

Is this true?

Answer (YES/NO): NO